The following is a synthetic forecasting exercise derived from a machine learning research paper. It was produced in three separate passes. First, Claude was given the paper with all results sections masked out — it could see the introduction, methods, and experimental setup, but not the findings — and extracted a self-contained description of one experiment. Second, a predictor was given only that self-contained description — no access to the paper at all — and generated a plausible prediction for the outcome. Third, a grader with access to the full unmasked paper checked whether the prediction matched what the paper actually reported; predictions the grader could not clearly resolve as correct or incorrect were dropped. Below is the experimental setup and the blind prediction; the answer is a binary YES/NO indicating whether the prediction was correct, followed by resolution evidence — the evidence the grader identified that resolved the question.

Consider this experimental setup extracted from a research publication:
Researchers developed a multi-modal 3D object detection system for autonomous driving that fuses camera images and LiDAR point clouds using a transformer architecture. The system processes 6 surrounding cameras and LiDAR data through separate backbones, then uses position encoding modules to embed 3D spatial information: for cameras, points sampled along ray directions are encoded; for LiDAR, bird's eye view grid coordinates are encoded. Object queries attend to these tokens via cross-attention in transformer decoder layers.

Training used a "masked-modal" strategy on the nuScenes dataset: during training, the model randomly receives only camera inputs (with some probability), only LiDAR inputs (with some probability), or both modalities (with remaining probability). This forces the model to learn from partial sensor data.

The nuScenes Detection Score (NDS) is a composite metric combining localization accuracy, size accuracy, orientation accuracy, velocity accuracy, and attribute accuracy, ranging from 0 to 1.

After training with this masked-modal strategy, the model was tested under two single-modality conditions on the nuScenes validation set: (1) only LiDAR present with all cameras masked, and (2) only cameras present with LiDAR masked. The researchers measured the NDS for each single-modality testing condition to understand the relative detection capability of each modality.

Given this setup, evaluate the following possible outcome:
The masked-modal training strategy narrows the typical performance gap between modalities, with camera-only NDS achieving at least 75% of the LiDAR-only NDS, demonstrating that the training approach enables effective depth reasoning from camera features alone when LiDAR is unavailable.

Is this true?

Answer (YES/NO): NO